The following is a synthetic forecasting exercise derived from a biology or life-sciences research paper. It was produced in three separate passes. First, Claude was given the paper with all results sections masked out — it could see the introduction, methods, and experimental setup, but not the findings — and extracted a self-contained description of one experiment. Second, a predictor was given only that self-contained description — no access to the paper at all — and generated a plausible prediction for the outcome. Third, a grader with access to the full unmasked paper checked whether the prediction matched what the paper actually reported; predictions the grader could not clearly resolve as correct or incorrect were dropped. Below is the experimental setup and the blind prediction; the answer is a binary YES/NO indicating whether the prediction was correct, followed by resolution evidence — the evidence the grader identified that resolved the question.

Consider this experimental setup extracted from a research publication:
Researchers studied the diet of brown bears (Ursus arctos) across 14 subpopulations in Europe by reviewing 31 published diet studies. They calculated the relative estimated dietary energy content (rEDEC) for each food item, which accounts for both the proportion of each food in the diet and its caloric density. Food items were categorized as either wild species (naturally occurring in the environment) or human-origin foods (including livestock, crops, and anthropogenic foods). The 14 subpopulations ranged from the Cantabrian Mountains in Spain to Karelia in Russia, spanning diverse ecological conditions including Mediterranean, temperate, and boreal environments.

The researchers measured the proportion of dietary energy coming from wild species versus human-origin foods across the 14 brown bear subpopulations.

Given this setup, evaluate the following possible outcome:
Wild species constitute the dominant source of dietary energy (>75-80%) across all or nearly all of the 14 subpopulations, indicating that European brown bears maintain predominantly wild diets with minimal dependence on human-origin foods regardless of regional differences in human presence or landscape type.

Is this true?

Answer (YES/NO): NO